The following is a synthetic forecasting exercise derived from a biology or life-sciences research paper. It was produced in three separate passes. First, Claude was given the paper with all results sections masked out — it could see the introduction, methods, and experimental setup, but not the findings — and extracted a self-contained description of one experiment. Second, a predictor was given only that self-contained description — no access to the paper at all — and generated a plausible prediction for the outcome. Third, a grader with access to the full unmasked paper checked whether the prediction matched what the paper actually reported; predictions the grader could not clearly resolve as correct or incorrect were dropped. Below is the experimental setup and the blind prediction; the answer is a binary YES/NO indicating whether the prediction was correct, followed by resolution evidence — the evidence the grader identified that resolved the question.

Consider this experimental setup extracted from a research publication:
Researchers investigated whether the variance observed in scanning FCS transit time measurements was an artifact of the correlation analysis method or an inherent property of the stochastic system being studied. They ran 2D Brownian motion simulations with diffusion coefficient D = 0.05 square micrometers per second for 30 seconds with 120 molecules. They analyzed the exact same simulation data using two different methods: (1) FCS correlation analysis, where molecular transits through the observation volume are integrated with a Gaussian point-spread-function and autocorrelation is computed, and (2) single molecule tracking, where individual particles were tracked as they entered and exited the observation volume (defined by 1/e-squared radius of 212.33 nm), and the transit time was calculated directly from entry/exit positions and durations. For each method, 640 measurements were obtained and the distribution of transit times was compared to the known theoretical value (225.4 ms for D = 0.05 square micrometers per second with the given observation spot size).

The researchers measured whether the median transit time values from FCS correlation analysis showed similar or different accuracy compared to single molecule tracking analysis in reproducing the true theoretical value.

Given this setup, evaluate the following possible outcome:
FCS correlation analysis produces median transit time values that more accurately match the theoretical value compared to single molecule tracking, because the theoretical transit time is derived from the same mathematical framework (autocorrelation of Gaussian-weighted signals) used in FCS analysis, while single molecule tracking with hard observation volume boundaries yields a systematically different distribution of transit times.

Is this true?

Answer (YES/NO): NO